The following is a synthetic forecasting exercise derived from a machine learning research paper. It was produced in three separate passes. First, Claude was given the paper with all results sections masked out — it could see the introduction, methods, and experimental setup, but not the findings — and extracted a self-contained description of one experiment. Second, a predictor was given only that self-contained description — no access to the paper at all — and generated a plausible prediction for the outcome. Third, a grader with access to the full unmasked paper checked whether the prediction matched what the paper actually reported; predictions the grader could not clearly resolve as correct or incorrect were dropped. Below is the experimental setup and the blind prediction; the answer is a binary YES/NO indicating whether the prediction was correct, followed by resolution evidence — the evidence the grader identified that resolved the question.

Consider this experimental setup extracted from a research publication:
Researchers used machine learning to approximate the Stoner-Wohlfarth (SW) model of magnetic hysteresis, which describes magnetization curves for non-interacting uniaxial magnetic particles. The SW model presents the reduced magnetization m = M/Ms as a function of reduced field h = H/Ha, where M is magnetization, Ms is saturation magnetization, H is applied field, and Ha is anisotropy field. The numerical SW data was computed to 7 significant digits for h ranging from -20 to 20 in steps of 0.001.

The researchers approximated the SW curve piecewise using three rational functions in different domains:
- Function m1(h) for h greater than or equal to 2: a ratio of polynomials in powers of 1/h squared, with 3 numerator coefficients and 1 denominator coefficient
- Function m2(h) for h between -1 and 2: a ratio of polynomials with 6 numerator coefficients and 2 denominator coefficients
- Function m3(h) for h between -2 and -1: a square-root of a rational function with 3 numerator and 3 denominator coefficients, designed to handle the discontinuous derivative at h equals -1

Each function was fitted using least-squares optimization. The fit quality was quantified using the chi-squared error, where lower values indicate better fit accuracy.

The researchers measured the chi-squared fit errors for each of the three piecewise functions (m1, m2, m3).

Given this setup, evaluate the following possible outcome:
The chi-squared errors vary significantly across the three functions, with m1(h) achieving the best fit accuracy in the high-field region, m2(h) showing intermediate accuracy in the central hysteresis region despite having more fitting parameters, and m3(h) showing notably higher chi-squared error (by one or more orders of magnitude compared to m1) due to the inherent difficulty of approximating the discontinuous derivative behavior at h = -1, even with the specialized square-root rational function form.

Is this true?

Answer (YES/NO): YES